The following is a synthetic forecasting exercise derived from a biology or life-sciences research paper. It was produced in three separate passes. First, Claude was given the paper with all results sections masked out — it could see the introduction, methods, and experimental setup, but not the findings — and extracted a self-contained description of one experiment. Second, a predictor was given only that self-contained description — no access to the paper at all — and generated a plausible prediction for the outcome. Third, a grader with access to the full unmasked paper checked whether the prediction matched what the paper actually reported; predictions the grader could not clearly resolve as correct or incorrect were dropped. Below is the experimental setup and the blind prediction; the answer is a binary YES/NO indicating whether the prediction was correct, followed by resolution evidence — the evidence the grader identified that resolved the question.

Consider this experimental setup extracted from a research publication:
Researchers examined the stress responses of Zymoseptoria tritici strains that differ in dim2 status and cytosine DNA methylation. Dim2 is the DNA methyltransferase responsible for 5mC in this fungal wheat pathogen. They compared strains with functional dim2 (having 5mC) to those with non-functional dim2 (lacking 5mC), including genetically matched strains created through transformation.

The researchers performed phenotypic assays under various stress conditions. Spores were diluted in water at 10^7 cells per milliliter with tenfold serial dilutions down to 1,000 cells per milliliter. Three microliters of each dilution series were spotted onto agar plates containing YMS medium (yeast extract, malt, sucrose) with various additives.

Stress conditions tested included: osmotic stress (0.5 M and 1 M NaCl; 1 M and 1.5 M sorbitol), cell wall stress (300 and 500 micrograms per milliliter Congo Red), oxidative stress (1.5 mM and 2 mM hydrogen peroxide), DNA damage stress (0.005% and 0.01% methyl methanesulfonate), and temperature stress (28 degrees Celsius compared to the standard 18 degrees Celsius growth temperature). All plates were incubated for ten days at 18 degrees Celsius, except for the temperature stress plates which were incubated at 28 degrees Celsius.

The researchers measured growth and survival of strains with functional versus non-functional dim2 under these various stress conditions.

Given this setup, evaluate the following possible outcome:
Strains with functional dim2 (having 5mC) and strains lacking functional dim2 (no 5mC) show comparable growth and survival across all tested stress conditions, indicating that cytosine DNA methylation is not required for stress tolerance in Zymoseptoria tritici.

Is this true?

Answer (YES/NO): YES